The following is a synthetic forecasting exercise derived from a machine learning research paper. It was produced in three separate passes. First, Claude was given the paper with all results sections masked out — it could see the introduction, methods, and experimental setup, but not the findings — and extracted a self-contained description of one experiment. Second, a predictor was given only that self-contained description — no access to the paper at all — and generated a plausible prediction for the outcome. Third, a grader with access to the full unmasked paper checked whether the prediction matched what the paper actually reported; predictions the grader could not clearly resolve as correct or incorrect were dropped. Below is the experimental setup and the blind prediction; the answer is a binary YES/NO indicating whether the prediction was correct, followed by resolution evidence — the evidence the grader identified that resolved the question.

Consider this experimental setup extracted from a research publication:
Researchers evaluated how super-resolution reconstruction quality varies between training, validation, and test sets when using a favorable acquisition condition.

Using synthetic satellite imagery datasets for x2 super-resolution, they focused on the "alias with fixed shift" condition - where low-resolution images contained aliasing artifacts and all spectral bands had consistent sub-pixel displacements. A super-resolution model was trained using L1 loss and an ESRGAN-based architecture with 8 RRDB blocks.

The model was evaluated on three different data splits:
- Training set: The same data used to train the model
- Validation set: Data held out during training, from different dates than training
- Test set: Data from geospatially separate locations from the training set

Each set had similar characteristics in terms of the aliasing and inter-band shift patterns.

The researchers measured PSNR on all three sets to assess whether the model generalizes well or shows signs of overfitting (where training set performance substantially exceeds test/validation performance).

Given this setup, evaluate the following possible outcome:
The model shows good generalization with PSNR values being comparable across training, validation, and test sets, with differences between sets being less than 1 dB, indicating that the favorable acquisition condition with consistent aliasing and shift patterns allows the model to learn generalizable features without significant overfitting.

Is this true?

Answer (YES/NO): YES